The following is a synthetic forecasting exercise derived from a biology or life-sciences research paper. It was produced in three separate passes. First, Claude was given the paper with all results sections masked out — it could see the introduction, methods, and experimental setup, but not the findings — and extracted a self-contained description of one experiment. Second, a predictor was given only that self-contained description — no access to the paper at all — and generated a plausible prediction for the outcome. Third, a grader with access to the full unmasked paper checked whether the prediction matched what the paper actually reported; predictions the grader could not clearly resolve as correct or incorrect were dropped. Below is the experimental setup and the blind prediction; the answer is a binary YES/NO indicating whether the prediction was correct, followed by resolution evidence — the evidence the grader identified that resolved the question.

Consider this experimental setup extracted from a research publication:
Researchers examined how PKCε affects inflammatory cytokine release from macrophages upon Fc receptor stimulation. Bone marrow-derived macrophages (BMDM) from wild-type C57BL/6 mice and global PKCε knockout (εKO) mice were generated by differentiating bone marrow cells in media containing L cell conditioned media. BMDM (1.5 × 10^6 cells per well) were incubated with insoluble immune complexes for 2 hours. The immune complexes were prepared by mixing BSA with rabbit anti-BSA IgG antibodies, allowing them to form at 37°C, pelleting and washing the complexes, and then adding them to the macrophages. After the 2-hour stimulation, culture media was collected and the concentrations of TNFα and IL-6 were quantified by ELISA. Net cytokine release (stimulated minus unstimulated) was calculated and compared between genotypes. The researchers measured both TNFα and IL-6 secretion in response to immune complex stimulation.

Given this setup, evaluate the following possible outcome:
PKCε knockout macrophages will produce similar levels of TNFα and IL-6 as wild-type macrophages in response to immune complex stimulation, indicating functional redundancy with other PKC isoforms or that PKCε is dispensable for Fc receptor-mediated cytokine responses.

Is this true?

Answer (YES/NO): NO